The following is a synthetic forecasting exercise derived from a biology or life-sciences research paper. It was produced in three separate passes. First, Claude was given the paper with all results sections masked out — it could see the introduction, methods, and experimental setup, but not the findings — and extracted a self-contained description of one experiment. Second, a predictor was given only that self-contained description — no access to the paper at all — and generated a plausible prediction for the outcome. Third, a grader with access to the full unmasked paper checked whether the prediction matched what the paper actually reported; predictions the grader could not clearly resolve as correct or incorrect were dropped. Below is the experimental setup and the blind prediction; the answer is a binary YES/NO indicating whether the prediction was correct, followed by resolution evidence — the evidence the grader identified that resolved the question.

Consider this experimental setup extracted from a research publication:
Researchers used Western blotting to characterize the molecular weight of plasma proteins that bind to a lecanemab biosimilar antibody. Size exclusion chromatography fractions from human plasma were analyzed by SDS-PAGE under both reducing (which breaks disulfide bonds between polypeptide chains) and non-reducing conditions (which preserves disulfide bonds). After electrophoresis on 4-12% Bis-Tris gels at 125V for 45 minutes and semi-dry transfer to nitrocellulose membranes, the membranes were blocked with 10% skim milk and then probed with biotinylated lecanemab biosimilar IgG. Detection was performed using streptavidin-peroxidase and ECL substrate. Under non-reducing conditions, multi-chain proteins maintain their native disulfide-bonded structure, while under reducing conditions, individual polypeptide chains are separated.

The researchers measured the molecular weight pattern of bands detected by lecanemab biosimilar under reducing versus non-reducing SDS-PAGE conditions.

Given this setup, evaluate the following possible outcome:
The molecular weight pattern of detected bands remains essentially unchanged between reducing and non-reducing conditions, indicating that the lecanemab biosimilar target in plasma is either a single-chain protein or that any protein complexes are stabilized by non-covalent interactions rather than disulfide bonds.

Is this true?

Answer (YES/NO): NO